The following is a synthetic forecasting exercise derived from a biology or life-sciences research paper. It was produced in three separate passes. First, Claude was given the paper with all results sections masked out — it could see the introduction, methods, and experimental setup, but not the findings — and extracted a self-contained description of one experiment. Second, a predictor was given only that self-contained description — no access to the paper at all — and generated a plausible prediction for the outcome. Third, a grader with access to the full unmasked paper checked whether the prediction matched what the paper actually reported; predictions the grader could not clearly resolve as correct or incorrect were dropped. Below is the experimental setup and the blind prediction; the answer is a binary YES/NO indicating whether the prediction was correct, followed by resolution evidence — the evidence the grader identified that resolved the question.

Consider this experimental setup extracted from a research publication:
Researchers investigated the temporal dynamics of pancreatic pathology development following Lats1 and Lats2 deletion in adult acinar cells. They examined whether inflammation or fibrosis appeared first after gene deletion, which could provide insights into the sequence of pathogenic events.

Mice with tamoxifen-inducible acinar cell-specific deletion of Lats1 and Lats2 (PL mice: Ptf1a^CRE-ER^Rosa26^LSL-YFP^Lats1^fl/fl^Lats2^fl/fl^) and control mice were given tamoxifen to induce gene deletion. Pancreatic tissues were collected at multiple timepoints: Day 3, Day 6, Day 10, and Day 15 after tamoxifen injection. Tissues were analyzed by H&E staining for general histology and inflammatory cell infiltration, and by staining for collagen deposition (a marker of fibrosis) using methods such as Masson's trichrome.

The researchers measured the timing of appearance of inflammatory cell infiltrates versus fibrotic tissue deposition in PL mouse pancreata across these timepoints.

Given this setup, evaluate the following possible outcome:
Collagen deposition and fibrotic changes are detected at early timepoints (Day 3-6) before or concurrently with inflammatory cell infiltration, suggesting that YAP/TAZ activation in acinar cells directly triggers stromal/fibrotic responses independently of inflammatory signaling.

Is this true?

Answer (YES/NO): NO